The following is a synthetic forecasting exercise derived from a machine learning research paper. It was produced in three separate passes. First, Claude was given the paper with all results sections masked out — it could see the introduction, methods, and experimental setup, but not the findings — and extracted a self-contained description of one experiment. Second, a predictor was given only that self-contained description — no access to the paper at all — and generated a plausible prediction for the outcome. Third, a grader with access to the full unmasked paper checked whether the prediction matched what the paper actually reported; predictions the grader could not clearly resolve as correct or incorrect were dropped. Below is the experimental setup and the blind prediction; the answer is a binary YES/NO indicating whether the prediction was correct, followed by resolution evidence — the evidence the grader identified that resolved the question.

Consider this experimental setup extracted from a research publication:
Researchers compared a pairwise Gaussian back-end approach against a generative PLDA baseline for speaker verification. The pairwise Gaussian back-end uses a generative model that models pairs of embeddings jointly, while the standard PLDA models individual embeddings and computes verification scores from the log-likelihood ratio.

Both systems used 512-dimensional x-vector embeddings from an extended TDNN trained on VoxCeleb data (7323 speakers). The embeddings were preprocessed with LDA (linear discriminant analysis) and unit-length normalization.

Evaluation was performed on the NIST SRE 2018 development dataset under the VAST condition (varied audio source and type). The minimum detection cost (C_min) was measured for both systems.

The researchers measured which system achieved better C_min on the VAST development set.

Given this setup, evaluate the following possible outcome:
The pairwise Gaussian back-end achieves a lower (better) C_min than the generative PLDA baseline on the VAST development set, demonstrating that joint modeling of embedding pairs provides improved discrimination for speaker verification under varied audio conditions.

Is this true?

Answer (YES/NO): YES